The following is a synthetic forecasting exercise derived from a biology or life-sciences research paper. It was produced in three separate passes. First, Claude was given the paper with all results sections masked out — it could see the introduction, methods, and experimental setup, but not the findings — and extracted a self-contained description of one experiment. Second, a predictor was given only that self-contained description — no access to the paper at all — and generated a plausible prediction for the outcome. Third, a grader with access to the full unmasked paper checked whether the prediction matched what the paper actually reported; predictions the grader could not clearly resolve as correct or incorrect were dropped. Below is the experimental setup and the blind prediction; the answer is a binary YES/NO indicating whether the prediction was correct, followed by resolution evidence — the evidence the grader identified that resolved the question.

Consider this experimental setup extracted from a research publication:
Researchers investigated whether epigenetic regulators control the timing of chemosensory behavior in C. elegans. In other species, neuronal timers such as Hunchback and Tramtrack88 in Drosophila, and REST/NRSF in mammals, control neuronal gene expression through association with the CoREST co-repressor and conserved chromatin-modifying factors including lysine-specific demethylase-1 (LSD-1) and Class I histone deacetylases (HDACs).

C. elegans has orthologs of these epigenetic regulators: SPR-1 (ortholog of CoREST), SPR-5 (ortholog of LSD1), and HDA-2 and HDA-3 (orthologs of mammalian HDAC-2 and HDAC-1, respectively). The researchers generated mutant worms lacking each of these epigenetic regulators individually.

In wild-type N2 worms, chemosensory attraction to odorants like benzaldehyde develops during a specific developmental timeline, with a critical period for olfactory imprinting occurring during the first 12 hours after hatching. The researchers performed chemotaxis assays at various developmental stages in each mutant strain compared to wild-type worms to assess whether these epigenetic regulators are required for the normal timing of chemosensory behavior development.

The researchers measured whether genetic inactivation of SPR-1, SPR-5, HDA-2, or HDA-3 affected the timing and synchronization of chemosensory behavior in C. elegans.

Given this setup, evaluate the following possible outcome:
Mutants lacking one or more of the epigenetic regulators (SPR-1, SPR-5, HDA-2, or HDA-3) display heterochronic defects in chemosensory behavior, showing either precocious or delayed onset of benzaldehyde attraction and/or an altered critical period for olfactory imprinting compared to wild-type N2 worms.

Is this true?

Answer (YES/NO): YES